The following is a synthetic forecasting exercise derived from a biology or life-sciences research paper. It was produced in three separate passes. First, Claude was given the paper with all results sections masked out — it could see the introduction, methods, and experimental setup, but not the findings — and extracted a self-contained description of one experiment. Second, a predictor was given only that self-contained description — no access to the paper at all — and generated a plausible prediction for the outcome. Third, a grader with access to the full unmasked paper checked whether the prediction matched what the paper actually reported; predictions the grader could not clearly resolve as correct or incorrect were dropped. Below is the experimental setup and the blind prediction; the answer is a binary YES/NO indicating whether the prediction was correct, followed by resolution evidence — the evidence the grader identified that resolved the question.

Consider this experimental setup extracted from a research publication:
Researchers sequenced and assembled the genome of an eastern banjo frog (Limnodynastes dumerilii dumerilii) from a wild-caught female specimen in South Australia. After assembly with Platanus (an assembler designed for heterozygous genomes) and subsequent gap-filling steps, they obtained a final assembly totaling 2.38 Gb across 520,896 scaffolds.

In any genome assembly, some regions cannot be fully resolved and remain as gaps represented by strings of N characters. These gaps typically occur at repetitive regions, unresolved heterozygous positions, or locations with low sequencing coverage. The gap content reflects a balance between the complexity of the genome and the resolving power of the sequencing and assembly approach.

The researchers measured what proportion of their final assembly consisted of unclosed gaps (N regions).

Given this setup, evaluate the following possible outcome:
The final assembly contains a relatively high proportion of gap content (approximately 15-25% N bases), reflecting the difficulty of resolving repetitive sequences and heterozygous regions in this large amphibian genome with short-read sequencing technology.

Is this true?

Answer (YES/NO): NO